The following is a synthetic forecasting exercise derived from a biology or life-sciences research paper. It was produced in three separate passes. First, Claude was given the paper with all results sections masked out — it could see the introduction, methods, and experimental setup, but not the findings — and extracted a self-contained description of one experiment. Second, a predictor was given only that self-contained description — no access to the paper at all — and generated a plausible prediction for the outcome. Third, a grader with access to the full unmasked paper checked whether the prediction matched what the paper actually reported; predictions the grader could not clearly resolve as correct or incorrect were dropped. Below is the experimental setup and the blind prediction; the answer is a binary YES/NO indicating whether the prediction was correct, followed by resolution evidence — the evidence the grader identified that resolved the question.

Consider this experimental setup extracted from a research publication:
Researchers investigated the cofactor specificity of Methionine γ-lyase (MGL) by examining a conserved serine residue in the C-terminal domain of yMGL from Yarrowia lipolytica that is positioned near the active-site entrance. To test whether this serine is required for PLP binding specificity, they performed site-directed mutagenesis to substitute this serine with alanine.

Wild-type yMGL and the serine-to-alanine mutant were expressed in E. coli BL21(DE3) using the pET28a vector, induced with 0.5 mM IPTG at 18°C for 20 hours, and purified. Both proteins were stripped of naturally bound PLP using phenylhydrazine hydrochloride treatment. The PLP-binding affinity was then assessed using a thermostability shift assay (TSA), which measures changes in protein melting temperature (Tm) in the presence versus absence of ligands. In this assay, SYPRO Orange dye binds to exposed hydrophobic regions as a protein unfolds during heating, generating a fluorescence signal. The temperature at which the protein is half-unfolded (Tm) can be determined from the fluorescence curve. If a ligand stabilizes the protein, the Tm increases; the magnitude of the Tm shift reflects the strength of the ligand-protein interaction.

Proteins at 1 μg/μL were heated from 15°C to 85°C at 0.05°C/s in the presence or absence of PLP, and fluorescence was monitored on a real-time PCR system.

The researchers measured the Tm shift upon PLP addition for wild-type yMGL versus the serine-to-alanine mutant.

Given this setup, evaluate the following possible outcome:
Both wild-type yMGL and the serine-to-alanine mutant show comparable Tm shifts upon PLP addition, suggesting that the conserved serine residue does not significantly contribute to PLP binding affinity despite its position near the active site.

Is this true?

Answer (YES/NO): NO